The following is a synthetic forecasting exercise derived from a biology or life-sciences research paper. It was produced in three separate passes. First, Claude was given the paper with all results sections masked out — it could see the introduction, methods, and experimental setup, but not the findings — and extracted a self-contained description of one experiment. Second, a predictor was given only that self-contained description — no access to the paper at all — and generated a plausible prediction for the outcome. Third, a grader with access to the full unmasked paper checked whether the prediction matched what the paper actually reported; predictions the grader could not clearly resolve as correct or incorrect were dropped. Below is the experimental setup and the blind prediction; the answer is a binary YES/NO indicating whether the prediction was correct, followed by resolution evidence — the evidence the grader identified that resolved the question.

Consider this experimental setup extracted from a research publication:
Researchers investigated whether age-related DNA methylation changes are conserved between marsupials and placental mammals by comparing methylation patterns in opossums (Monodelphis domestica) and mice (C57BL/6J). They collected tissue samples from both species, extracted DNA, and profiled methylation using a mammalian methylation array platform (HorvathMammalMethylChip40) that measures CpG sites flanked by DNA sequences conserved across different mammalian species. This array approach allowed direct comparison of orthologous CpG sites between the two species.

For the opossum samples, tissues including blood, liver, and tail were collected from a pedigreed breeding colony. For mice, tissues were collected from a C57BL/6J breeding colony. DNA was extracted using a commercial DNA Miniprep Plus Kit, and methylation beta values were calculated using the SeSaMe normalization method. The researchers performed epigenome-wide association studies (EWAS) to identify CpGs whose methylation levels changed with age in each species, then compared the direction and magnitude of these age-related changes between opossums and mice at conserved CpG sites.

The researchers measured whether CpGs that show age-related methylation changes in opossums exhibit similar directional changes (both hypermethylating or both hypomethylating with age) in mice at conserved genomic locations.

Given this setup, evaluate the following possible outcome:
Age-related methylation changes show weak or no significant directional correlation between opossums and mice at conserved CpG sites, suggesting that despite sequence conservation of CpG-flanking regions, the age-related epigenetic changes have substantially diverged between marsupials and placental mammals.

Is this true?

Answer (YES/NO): NO